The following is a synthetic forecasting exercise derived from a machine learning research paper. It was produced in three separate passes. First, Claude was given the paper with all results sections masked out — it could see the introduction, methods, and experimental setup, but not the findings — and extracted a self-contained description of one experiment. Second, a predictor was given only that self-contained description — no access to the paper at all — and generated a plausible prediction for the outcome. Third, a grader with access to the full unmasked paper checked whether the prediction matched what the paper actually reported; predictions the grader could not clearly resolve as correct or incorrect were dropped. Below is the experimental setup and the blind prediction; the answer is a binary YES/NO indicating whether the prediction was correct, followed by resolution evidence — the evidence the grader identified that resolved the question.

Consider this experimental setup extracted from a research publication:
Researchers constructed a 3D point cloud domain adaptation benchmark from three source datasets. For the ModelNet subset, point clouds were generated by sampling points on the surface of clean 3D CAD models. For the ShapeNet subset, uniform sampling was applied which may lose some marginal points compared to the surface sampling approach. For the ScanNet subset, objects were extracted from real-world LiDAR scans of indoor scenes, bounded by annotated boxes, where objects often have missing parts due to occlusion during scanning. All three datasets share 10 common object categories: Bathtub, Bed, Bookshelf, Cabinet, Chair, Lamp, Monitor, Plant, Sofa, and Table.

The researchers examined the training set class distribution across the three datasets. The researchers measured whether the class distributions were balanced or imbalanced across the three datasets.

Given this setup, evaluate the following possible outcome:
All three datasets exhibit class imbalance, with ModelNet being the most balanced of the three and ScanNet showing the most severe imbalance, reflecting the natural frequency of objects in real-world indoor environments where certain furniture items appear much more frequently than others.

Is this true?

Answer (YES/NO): NO